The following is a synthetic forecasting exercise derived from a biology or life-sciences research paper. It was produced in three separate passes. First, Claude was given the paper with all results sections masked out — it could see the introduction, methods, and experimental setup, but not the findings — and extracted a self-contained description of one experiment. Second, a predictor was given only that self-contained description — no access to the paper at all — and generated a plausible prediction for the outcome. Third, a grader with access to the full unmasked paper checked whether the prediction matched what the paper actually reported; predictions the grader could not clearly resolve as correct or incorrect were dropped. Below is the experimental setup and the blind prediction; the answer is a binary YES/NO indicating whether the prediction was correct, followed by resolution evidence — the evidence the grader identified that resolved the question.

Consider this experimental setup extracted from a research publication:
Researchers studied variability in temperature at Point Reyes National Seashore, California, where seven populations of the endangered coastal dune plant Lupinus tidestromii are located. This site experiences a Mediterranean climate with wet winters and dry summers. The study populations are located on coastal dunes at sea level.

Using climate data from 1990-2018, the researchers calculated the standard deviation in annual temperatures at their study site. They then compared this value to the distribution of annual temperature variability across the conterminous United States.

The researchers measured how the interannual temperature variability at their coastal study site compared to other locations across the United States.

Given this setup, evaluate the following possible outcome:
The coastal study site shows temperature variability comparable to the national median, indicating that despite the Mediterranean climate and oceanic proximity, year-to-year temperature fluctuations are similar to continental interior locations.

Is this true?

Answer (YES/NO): NO